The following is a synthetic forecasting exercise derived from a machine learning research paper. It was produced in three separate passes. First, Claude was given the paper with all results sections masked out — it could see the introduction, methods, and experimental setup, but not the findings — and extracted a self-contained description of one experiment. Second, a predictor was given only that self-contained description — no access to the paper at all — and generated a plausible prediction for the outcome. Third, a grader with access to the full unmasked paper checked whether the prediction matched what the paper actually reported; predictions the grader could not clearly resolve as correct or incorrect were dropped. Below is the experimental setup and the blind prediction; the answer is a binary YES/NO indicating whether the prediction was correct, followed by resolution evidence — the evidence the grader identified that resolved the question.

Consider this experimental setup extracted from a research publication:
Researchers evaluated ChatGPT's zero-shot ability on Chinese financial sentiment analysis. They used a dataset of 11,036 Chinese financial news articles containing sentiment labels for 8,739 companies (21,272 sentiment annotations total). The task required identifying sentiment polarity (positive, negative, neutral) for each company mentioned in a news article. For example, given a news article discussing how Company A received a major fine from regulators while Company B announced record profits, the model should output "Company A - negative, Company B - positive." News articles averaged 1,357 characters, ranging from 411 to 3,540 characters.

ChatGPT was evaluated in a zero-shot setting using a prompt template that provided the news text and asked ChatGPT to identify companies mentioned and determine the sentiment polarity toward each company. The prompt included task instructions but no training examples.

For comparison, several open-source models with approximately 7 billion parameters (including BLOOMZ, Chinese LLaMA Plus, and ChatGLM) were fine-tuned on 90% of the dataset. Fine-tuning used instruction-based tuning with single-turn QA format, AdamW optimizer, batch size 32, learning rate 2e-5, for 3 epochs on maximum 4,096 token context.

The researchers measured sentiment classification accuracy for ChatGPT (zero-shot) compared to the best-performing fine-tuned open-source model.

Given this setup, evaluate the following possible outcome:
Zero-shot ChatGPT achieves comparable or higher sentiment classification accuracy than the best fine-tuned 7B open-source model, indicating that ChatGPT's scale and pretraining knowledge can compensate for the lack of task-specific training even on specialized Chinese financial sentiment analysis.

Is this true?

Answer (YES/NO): NO